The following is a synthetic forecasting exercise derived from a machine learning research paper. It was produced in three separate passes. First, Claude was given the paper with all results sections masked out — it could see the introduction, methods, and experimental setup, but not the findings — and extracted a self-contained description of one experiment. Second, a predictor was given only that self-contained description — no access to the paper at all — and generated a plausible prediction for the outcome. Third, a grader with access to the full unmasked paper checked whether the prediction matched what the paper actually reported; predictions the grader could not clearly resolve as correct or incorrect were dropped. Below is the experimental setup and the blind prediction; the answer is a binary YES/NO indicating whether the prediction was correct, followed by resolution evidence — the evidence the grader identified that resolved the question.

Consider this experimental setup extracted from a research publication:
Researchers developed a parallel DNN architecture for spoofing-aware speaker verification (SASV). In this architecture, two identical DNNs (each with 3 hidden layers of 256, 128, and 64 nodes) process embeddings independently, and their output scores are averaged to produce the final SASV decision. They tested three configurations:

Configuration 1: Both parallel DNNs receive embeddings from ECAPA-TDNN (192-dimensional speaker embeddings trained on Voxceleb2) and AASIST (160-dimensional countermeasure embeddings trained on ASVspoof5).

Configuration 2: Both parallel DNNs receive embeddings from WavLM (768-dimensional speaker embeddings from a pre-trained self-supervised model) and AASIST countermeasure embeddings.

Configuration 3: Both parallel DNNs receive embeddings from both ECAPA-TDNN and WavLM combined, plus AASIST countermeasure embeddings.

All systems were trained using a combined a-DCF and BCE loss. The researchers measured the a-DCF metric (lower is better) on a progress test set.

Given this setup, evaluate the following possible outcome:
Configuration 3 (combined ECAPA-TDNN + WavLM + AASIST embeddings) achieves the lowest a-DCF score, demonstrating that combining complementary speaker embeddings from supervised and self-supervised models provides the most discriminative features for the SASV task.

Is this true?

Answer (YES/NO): NO